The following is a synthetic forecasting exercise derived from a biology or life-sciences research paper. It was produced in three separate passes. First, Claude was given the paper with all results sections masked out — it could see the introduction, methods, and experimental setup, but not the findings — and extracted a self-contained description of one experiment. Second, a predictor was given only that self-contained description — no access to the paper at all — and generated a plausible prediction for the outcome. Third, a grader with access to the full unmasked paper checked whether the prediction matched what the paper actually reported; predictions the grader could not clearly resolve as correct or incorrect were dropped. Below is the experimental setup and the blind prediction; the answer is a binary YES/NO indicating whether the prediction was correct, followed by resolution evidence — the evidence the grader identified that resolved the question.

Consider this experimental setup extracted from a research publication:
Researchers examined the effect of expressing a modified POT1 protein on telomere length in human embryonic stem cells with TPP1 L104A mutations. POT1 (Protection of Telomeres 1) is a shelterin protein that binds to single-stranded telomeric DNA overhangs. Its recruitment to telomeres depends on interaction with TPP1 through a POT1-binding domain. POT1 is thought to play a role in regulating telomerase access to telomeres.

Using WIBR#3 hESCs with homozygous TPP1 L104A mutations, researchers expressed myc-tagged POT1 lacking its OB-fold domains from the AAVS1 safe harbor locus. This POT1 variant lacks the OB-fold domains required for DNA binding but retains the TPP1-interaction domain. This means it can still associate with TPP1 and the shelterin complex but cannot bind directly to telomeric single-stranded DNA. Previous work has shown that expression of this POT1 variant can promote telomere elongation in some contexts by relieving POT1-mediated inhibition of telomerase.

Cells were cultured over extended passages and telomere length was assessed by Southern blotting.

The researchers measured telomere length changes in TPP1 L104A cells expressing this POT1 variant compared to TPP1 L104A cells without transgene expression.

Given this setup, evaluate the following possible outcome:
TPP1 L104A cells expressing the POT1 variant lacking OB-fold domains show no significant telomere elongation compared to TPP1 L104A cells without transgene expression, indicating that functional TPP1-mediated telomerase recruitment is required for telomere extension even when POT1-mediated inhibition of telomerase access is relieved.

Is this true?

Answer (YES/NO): NO